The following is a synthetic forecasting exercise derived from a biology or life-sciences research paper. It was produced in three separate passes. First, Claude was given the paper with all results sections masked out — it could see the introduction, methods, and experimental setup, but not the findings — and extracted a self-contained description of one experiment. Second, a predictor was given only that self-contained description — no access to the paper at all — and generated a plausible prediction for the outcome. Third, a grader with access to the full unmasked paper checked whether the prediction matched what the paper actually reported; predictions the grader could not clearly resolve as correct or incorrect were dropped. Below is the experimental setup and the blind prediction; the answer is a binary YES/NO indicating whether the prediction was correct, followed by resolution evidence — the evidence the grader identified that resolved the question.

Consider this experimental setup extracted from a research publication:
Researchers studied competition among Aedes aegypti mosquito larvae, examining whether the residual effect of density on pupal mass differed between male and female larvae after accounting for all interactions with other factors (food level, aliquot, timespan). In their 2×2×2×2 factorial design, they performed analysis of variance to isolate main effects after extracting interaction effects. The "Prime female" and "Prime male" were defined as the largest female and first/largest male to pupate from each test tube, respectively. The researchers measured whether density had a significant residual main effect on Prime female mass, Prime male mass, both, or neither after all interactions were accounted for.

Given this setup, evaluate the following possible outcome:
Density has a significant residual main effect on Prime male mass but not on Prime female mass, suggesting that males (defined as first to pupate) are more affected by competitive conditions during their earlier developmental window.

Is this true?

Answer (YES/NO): YES